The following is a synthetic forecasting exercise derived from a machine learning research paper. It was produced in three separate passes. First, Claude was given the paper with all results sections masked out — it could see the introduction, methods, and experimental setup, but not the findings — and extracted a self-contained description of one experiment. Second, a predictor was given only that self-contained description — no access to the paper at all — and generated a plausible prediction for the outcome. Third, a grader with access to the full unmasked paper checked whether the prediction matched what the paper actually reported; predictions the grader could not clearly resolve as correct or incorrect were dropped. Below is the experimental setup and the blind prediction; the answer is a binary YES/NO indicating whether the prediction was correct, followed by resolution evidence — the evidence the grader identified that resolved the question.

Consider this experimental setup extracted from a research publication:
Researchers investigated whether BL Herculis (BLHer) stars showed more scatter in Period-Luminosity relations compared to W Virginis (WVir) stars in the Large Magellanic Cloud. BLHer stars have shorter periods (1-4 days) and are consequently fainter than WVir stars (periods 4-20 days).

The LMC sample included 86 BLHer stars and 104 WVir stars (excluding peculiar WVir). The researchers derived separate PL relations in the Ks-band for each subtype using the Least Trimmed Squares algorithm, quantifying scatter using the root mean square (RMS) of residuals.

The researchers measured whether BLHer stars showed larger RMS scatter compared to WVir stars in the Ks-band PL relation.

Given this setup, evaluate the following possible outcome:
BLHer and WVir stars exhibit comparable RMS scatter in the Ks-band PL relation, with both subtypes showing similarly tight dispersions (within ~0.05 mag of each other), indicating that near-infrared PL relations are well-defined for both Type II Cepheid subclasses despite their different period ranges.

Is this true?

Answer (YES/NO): NO